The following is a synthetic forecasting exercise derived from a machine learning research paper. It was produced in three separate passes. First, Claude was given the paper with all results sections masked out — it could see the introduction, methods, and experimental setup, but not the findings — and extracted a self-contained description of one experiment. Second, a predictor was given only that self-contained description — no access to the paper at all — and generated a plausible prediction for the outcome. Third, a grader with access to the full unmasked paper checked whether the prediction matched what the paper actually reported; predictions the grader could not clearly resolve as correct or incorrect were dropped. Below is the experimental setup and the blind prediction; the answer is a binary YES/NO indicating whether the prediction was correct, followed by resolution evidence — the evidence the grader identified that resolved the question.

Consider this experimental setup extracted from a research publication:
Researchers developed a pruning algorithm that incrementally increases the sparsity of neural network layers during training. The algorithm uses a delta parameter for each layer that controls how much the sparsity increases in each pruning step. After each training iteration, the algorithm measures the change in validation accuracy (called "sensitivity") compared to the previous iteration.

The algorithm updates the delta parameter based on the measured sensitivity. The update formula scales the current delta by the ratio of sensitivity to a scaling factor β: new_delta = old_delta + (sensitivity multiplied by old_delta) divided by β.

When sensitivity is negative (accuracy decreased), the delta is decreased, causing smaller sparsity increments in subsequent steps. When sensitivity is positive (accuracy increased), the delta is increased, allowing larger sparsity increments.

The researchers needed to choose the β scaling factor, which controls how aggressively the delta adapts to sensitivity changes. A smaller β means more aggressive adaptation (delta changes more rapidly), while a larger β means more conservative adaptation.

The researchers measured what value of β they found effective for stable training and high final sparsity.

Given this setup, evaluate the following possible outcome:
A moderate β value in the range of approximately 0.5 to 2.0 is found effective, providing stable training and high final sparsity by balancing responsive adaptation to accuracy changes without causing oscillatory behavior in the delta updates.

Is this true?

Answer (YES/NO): NO